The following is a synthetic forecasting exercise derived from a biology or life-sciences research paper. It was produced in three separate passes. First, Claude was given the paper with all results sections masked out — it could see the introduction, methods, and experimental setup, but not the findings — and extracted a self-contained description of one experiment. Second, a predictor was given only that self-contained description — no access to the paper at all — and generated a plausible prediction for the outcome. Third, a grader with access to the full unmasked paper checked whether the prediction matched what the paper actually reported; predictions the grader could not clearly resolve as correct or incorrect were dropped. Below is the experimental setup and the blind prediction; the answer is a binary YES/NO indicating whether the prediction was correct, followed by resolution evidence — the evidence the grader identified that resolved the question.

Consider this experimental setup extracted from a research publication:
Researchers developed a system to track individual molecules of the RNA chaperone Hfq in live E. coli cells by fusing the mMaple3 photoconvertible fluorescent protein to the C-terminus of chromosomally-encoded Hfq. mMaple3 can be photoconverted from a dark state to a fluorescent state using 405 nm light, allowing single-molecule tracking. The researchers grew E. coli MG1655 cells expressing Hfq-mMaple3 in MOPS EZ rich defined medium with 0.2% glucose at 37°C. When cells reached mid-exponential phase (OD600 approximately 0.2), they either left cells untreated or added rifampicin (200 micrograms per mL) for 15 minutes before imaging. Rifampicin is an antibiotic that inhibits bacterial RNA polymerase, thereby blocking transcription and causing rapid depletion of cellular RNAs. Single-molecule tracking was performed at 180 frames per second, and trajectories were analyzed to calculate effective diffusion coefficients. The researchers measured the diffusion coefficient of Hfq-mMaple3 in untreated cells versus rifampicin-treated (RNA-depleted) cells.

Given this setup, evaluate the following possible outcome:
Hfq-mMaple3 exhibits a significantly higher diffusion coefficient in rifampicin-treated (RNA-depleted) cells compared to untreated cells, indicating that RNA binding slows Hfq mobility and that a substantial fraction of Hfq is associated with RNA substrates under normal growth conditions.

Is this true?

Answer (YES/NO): YES